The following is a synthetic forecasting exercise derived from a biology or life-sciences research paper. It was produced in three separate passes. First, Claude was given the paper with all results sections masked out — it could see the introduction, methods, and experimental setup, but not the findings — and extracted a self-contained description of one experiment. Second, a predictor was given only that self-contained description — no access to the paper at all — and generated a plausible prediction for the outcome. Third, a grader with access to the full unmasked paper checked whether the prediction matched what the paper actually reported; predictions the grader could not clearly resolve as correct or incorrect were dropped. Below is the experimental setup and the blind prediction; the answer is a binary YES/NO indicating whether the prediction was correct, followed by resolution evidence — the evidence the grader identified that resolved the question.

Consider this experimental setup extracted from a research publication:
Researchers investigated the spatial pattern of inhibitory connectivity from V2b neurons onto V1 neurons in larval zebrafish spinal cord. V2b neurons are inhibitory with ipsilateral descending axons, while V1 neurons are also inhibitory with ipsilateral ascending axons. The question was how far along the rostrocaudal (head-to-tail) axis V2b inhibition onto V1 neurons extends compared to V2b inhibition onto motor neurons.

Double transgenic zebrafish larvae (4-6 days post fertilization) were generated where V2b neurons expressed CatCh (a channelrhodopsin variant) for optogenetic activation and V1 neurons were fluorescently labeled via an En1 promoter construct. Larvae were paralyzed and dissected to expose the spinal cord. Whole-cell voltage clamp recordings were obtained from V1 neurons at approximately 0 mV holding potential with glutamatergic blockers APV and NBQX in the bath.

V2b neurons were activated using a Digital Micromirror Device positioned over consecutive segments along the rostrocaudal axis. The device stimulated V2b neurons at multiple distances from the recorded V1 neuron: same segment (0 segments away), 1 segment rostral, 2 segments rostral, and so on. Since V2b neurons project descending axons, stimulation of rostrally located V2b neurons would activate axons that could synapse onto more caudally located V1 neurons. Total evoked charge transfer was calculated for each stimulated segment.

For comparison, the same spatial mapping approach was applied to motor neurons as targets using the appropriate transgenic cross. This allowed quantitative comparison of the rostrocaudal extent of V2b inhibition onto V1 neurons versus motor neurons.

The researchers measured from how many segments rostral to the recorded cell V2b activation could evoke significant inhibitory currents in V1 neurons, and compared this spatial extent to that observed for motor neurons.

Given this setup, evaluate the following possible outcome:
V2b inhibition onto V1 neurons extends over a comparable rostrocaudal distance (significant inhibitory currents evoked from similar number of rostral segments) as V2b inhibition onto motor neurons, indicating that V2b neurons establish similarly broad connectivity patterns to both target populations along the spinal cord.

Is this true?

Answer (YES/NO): NO